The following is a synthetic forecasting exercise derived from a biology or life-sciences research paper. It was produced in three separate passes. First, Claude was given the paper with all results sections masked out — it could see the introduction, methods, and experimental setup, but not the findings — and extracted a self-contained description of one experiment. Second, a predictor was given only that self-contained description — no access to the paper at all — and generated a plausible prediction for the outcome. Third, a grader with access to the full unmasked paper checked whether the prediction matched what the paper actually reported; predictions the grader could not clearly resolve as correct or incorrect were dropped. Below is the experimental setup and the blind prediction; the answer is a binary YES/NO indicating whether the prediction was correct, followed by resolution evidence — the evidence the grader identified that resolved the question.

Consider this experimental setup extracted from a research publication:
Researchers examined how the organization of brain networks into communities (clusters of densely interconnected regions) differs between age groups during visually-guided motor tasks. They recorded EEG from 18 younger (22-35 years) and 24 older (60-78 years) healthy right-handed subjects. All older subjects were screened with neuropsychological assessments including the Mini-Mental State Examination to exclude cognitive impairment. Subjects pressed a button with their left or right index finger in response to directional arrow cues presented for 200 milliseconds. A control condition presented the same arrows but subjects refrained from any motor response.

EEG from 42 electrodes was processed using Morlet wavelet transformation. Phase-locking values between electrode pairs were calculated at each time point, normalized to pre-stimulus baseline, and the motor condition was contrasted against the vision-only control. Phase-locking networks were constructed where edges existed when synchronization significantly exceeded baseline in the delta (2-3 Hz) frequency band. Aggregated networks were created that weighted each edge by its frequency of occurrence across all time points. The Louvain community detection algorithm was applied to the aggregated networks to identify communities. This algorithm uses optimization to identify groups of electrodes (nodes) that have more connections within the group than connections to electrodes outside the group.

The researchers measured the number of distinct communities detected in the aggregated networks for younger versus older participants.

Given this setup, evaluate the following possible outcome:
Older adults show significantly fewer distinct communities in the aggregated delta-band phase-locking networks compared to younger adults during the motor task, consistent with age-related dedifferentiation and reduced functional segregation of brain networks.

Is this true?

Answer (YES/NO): NO